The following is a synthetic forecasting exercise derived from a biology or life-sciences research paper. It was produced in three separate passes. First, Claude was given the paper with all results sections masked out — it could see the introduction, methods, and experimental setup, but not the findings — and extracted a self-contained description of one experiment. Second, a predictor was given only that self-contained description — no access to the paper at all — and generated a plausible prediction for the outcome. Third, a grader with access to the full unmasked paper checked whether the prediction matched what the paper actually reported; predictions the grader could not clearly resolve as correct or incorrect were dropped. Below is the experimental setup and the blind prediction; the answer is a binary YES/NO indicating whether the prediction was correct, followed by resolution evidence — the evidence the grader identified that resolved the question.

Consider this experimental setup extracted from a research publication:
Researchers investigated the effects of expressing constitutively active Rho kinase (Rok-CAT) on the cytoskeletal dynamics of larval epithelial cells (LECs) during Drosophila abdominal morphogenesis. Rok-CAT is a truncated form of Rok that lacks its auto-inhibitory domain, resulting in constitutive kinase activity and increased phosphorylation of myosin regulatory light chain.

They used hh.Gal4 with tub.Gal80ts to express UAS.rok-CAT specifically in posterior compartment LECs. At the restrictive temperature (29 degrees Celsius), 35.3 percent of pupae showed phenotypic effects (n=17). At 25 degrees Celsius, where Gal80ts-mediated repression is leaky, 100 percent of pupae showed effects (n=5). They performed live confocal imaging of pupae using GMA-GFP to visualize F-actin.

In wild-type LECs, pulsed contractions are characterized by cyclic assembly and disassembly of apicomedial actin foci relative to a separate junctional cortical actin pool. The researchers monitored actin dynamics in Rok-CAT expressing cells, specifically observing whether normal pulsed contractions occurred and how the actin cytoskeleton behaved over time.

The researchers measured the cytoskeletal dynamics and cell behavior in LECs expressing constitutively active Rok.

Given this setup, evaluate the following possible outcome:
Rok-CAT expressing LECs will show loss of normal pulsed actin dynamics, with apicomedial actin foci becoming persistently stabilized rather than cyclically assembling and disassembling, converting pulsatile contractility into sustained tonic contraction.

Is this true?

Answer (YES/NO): NO